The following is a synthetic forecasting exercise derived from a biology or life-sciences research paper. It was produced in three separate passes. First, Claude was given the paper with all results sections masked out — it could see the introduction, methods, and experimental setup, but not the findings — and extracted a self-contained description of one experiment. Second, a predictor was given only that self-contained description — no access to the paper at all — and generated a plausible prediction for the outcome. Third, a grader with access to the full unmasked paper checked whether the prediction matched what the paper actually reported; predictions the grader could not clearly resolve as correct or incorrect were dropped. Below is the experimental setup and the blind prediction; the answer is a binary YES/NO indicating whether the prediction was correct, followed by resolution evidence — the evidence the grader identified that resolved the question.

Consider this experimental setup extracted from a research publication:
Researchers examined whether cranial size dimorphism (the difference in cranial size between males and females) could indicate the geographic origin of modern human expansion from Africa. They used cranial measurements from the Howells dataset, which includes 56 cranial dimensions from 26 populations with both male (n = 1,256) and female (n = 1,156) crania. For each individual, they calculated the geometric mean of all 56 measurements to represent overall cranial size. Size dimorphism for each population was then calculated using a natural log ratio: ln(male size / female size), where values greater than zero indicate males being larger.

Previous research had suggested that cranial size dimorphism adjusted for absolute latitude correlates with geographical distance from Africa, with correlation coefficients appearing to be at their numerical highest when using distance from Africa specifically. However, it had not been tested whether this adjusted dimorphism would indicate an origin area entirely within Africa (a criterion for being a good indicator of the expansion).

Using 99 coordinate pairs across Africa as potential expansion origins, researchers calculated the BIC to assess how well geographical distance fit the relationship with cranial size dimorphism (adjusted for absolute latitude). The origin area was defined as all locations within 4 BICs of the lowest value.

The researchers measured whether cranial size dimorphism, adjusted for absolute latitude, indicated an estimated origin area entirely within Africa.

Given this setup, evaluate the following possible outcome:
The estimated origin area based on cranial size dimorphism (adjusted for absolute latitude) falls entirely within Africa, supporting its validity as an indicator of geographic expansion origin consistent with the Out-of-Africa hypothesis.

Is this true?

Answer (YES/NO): YES